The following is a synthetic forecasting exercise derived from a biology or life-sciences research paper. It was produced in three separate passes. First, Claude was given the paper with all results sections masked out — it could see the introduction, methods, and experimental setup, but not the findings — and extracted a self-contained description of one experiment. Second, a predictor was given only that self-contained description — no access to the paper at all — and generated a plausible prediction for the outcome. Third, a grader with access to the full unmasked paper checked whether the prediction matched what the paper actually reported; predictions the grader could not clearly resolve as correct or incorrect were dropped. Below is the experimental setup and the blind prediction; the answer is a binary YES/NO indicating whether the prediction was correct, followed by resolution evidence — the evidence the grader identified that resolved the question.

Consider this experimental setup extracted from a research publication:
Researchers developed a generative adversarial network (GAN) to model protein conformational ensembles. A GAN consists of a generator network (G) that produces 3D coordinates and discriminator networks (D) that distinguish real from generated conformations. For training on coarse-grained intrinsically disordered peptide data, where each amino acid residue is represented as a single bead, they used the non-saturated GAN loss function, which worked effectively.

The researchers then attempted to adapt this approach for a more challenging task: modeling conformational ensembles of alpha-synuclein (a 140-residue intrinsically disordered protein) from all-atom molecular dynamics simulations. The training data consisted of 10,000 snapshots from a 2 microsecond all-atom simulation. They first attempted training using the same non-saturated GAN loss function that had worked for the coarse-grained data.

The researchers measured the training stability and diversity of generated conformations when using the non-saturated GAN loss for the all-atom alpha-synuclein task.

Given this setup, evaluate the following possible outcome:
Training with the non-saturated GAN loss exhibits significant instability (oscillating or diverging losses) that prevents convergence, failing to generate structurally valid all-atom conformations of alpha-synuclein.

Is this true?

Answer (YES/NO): NO